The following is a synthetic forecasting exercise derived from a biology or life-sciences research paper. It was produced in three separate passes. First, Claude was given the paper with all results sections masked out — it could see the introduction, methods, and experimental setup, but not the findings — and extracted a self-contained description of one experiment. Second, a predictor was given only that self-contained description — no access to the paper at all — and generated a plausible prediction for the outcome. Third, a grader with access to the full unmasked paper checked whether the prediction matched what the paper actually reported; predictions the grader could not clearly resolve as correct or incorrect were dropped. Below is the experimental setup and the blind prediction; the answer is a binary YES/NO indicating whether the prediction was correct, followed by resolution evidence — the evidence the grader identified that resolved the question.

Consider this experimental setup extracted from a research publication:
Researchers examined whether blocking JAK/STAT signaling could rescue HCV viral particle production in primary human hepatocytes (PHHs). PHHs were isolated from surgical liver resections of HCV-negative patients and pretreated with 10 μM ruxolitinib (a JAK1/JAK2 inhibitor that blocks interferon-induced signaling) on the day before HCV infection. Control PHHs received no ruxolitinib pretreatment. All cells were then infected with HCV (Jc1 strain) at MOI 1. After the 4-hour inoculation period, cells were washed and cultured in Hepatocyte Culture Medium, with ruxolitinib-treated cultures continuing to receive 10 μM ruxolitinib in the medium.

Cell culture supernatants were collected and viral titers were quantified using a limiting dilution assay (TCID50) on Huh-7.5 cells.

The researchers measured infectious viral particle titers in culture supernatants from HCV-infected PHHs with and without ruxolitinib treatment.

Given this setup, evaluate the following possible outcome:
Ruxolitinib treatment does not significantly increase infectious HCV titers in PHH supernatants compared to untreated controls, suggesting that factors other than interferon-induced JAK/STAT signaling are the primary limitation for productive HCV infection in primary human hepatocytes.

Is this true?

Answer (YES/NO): NO